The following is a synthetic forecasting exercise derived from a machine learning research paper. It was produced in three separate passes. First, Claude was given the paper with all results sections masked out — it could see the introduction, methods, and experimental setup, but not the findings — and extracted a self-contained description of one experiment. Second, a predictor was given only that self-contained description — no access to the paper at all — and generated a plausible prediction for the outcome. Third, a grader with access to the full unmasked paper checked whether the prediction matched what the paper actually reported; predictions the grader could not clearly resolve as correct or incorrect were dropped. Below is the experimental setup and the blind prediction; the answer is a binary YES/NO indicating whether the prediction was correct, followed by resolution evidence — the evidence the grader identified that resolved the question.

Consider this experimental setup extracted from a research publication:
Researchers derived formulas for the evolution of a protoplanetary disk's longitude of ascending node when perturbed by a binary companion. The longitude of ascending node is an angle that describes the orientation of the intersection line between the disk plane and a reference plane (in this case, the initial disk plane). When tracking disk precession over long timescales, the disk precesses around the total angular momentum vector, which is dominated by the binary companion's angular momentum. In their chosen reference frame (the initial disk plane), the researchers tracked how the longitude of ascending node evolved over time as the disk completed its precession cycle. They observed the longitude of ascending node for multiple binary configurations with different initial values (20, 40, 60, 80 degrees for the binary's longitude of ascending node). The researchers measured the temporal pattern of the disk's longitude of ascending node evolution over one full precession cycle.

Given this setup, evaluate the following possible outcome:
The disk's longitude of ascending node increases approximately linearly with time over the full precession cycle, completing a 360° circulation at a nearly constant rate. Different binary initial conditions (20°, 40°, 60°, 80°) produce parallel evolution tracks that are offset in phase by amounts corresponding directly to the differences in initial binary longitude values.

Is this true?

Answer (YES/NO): NO